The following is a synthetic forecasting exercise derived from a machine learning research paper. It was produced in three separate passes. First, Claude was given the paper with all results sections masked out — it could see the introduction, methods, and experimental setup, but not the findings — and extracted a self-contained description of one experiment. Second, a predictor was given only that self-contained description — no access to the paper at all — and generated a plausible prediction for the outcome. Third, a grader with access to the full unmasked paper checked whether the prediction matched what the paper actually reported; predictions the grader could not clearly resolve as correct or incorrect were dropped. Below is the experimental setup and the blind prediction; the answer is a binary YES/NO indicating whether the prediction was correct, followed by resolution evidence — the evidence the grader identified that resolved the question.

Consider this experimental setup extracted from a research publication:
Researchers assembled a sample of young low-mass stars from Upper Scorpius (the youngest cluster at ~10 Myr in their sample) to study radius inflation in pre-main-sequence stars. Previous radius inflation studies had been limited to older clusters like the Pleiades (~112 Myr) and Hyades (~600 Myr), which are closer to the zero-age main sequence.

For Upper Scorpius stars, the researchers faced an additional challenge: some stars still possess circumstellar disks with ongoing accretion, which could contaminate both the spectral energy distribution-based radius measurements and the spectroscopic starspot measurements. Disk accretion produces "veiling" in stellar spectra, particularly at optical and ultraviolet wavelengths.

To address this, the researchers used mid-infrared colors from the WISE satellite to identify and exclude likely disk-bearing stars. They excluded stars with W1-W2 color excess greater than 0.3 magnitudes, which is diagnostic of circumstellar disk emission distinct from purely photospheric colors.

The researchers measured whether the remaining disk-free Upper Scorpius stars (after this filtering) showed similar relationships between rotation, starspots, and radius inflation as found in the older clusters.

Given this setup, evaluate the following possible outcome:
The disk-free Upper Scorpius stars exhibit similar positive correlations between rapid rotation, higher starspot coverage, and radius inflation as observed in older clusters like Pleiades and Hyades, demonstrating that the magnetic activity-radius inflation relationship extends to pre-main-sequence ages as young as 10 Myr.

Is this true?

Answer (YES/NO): YES